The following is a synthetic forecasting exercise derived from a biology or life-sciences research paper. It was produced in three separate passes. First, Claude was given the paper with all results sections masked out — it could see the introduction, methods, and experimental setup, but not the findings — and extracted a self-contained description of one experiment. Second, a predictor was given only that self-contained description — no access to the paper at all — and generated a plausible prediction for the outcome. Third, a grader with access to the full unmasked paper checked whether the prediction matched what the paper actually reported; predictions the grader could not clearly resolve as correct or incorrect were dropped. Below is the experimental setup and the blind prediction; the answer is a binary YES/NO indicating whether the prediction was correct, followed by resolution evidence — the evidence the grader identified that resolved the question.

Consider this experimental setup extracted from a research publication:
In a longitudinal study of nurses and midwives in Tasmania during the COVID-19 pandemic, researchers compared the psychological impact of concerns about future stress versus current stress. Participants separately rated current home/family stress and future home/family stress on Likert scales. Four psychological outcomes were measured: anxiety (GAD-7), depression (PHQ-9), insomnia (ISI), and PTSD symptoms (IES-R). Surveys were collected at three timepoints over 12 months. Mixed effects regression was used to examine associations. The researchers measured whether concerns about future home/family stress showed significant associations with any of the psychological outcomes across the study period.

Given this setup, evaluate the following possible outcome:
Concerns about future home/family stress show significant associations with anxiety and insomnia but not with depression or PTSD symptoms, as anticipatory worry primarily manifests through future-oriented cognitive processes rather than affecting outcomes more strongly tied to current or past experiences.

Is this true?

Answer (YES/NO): NO